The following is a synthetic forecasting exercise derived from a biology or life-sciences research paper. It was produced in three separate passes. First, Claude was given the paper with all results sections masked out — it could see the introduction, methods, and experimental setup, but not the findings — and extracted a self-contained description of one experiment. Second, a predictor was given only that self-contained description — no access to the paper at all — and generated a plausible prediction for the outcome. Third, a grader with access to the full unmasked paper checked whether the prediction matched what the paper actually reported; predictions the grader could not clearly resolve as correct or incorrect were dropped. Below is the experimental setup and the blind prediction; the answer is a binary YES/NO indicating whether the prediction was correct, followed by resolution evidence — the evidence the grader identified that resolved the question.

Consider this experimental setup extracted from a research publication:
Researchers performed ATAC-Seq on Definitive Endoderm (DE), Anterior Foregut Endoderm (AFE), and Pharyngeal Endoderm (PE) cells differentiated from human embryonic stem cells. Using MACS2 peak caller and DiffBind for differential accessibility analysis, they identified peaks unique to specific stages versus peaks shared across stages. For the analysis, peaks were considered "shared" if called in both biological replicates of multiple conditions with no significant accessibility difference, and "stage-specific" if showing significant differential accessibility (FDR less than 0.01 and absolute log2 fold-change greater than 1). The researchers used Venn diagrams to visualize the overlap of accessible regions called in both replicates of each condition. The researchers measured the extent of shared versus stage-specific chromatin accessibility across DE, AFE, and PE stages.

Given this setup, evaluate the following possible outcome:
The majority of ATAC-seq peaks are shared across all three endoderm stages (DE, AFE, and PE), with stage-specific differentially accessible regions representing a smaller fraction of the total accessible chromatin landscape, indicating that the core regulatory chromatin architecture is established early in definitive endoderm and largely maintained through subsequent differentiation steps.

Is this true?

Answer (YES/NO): NO